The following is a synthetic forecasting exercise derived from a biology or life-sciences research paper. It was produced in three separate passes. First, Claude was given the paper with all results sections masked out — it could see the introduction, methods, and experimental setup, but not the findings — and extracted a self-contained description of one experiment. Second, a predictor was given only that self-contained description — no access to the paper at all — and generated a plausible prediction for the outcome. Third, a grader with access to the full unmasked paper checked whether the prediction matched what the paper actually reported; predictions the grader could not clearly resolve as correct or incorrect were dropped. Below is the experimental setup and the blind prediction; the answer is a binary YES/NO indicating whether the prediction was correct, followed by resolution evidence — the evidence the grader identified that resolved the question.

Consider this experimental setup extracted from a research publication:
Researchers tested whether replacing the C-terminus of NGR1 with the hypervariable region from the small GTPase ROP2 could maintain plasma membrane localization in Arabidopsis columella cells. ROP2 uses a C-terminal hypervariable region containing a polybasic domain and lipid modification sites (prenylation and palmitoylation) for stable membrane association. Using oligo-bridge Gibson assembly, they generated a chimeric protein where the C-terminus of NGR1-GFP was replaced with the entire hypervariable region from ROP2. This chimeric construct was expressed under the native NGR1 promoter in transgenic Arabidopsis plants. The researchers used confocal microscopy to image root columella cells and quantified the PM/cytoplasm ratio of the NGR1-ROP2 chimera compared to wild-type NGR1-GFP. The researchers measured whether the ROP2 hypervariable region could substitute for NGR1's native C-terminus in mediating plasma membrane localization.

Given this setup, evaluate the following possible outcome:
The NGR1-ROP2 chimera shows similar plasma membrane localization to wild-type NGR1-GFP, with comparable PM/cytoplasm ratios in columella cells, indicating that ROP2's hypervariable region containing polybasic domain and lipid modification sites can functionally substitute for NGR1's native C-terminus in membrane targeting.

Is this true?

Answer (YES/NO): YES